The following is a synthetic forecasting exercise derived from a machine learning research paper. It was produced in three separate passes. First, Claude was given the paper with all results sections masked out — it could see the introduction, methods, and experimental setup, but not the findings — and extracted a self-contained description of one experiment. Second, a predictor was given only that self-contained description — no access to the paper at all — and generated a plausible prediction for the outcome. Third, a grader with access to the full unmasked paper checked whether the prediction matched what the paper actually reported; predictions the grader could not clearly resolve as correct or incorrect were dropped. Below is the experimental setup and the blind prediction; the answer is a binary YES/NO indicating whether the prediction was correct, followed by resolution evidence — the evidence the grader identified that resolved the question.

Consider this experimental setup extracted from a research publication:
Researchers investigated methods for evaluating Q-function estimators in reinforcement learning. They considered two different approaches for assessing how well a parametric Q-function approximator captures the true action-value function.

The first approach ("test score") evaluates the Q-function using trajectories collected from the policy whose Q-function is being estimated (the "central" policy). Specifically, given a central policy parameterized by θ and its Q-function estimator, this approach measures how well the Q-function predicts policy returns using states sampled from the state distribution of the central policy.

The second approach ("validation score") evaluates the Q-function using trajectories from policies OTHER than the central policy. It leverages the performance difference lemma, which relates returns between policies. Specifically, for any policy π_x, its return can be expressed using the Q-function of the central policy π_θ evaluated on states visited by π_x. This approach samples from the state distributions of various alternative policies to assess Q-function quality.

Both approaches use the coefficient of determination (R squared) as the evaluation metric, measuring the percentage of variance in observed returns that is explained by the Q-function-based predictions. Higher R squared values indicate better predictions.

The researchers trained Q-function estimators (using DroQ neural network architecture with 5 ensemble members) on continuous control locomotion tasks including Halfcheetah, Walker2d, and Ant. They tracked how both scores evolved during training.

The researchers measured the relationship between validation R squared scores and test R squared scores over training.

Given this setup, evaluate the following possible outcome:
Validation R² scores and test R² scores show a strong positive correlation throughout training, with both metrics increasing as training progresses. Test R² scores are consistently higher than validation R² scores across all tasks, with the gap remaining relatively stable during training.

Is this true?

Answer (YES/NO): NO